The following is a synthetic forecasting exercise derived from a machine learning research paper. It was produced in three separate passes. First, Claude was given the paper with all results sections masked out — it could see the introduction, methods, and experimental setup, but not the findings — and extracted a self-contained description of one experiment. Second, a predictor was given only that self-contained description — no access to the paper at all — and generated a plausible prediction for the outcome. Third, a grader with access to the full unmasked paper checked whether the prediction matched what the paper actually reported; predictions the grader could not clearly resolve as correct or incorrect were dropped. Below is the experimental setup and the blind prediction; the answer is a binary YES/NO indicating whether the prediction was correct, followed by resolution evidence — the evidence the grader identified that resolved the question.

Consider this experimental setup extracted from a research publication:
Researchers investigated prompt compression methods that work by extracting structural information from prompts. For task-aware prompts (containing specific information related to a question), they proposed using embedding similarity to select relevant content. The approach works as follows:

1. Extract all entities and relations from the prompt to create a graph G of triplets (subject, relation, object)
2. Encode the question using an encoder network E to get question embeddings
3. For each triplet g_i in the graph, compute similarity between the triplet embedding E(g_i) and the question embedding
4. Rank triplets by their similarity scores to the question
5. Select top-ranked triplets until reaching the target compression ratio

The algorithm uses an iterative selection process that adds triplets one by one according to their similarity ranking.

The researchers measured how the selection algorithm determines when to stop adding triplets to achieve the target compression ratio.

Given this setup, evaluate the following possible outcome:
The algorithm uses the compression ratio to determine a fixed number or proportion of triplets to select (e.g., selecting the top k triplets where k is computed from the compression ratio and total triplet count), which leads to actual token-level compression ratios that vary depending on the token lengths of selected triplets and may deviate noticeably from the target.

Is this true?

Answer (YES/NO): NO